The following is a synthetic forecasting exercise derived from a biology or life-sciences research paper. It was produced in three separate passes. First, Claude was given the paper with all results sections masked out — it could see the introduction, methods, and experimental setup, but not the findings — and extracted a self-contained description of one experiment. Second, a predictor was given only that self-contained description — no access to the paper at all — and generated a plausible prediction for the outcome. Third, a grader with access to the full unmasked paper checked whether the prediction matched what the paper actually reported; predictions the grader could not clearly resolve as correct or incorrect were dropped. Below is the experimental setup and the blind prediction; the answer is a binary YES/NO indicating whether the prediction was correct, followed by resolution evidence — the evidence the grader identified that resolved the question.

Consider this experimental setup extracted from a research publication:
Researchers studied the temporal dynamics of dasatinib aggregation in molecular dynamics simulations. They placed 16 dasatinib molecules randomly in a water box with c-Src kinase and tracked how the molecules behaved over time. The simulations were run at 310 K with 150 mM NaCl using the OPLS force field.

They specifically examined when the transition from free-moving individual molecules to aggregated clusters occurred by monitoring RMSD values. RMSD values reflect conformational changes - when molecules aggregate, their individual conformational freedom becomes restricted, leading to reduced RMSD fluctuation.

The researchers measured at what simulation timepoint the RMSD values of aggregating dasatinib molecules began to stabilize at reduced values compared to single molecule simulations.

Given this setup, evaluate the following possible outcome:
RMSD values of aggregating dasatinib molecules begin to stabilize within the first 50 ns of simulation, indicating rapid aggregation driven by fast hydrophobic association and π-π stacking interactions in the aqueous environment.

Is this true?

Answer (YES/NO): YES